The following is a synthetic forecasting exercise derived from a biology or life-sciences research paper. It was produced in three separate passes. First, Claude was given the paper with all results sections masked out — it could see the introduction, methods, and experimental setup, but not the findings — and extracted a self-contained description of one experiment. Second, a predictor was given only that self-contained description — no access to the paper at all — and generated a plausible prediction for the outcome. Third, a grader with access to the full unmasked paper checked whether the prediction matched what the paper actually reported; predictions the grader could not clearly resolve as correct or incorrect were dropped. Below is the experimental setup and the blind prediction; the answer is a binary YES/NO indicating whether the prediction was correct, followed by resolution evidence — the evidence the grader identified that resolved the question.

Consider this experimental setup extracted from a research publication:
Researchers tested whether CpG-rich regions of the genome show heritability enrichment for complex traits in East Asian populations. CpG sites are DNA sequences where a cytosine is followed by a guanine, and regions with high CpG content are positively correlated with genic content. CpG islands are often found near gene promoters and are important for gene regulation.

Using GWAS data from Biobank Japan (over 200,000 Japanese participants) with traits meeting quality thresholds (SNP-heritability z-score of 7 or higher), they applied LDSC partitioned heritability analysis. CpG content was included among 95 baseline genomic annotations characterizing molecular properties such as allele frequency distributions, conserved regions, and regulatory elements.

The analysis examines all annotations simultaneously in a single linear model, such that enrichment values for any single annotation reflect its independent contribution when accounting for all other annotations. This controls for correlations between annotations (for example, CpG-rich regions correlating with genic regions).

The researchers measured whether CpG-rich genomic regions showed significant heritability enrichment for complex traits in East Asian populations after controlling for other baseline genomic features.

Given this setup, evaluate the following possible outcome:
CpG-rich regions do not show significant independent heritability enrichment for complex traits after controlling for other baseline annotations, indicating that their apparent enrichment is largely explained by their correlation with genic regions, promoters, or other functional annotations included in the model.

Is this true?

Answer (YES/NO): NO